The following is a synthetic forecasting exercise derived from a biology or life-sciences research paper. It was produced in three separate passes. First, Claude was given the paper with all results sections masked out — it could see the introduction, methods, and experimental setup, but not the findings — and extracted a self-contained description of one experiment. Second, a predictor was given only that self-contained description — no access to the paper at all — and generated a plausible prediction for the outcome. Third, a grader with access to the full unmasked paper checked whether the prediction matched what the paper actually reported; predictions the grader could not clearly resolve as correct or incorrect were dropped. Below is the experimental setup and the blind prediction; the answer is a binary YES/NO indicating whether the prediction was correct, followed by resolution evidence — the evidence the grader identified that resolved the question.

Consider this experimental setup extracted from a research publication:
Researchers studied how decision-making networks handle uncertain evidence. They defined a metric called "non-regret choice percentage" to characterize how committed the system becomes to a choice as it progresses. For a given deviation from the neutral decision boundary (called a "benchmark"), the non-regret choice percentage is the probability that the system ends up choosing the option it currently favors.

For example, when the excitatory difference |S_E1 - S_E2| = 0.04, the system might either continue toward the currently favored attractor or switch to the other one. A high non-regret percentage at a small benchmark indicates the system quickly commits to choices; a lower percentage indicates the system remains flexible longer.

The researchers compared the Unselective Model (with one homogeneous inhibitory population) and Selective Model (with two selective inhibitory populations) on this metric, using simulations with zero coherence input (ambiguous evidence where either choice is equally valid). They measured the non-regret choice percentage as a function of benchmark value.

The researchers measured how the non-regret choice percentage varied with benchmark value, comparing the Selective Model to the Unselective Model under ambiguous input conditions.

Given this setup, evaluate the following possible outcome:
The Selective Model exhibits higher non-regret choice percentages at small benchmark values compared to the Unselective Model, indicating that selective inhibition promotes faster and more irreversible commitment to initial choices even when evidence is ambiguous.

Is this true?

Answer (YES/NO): NO